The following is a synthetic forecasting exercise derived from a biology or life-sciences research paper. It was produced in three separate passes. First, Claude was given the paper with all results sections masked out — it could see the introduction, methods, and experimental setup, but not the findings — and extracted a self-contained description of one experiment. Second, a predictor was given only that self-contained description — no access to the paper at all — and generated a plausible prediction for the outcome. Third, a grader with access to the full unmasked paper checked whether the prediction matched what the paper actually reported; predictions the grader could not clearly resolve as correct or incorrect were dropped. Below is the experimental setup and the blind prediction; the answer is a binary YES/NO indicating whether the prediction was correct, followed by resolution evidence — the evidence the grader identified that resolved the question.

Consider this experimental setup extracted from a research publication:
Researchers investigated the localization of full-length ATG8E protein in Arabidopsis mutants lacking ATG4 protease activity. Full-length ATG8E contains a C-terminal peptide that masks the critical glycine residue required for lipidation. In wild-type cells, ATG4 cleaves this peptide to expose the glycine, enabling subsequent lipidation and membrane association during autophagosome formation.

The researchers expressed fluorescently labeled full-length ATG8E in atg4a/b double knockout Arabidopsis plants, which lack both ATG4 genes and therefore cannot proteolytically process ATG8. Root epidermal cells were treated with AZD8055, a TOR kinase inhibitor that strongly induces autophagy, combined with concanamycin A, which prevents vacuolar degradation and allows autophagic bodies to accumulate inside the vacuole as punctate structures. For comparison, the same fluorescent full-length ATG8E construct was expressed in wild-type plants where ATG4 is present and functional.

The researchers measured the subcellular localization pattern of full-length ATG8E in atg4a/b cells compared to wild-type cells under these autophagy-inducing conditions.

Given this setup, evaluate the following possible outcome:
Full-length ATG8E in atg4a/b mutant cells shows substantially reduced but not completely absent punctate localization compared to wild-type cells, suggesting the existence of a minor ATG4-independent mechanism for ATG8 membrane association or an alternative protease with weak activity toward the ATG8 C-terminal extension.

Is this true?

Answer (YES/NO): NO